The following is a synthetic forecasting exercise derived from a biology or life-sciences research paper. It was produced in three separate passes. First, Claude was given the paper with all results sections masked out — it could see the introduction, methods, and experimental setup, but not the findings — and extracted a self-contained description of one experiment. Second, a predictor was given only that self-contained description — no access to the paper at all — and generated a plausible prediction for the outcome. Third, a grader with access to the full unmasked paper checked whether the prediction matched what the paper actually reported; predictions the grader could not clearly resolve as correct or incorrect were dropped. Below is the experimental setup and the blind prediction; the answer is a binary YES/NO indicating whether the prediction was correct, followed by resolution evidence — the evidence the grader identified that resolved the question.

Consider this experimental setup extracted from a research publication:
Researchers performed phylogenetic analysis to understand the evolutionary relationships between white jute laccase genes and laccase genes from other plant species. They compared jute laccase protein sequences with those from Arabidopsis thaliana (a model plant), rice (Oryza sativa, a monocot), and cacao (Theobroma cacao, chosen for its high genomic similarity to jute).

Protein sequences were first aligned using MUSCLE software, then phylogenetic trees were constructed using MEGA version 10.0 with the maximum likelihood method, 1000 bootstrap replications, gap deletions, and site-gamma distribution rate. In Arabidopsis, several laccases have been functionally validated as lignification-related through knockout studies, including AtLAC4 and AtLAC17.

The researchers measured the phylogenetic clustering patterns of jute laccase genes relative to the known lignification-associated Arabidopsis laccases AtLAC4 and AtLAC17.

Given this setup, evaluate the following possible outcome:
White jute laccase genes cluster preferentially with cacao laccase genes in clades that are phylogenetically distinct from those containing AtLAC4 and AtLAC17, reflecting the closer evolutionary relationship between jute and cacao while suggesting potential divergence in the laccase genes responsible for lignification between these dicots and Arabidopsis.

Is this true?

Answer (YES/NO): NO